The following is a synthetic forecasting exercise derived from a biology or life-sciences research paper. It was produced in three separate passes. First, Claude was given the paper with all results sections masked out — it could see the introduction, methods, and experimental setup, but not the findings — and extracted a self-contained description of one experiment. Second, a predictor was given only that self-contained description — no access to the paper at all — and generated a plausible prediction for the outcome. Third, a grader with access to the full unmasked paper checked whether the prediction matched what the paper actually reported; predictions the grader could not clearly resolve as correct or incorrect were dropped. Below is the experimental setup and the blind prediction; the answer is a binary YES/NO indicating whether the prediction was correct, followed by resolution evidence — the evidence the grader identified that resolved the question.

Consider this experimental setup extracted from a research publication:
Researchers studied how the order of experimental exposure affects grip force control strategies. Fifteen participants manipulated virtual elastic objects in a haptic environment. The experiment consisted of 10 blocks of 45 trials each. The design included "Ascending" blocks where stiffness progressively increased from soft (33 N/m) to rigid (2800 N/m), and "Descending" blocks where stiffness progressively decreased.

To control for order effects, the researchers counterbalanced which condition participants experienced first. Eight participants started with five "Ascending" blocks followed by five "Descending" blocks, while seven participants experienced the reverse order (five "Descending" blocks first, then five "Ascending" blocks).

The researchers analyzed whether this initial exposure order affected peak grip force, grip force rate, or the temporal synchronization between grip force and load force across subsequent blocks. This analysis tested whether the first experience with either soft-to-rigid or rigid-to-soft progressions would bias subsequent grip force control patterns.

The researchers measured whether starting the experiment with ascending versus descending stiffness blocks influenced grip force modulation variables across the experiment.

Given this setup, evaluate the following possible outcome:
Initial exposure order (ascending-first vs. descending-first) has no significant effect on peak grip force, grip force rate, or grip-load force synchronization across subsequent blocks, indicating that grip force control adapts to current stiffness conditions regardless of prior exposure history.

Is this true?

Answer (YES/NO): YES